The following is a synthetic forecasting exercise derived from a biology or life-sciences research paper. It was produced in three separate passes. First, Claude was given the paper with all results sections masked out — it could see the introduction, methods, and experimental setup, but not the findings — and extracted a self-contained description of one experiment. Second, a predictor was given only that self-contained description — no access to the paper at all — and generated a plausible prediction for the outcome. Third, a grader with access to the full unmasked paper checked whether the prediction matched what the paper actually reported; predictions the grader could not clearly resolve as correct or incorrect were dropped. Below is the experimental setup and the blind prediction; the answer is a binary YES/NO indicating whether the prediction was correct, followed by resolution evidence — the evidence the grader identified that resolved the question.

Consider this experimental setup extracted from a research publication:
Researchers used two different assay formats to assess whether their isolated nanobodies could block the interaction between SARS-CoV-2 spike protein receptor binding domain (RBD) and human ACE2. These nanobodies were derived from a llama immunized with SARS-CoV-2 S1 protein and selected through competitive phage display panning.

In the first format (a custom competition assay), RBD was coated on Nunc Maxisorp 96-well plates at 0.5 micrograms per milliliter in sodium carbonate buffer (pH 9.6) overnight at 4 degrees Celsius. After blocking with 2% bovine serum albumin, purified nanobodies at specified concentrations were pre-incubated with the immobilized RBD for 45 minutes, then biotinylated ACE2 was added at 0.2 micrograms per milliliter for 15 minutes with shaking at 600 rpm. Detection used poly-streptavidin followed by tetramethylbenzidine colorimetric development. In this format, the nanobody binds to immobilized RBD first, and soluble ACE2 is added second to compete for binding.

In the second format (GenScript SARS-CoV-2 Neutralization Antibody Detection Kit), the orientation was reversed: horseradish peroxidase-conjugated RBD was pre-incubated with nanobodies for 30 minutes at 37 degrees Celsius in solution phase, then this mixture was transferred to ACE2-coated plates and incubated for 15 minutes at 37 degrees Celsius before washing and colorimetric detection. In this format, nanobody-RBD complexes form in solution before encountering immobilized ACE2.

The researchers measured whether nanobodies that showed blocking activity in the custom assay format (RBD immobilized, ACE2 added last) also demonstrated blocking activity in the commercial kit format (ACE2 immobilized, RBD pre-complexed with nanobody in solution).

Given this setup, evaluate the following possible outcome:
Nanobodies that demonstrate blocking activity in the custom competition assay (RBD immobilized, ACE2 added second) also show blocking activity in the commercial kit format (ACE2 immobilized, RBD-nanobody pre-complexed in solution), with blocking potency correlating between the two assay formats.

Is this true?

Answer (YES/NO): YES